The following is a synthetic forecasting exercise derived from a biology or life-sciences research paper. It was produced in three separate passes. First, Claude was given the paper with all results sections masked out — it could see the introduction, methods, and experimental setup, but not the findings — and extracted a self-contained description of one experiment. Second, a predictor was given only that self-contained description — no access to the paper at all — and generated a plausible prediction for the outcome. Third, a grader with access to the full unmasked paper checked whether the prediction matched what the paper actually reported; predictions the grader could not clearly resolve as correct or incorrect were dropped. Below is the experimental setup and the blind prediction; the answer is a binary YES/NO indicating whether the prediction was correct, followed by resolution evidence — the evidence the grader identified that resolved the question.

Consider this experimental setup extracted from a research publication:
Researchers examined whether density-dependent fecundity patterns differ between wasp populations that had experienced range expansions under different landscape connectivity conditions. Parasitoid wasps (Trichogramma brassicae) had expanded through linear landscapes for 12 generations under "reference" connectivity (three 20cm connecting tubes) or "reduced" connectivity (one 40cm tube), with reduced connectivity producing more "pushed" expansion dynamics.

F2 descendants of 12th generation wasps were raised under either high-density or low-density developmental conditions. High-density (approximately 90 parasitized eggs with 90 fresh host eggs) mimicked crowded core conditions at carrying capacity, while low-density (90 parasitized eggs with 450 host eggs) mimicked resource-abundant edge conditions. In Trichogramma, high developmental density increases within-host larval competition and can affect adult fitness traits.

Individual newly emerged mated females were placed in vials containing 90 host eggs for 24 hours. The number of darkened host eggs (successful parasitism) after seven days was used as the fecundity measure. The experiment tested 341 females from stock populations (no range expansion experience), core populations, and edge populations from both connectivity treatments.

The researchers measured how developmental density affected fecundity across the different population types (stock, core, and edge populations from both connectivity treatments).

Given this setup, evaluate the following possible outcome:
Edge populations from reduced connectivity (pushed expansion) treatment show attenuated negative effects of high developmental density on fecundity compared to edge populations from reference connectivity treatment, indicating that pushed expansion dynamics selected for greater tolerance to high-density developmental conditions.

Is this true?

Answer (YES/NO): NO